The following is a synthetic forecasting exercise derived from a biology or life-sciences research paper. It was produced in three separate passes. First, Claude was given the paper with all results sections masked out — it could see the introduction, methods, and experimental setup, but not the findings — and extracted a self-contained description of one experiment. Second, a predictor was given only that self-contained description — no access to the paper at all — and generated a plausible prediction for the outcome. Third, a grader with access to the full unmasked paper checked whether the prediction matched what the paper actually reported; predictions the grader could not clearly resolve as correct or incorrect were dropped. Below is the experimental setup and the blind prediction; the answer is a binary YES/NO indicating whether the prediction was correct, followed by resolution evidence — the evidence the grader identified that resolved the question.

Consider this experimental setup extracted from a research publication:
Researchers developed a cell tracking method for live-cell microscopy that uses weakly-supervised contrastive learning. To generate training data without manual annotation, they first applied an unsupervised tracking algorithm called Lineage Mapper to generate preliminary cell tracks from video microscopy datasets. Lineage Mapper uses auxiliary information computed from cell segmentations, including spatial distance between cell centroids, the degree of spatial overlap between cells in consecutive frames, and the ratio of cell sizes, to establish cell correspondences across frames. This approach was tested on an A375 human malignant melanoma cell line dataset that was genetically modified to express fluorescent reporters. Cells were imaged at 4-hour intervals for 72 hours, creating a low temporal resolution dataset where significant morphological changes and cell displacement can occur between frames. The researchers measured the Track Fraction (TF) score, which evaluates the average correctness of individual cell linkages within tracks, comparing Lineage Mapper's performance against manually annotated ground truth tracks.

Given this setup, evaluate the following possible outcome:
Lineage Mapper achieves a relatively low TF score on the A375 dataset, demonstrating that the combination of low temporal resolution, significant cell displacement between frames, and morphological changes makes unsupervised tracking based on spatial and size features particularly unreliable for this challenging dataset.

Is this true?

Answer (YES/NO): NO